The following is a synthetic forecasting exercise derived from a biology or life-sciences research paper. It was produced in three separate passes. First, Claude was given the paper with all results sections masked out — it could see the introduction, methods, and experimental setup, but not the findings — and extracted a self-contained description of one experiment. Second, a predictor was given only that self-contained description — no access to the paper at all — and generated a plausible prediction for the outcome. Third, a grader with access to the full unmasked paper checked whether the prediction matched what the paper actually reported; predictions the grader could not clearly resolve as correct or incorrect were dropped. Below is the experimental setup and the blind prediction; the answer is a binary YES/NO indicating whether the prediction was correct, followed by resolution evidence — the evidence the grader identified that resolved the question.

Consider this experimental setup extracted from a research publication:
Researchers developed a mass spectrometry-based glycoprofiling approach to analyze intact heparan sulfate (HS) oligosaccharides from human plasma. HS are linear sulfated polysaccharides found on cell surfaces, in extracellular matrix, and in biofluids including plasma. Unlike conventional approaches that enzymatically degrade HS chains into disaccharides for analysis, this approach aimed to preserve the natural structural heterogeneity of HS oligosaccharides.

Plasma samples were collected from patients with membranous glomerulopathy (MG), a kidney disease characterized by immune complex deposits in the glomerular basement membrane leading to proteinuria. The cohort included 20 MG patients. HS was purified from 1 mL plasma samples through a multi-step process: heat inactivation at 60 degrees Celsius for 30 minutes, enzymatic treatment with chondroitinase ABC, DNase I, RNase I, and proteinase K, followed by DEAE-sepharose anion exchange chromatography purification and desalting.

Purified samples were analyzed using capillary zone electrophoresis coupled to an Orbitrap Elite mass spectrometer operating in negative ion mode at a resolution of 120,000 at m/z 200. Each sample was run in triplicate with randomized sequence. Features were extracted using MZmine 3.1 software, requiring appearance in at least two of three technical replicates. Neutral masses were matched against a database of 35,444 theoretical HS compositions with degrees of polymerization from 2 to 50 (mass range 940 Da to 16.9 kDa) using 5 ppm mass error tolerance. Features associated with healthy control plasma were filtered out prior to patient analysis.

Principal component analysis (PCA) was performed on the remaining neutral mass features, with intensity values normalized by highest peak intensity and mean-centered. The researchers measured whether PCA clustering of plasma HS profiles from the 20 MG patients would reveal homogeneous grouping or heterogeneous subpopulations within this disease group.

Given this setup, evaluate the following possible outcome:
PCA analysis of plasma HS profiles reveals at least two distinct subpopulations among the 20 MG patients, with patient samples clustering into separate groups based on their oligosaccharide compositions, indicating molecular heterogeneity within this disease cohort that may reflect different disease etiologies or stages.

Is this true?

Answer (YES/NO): YES